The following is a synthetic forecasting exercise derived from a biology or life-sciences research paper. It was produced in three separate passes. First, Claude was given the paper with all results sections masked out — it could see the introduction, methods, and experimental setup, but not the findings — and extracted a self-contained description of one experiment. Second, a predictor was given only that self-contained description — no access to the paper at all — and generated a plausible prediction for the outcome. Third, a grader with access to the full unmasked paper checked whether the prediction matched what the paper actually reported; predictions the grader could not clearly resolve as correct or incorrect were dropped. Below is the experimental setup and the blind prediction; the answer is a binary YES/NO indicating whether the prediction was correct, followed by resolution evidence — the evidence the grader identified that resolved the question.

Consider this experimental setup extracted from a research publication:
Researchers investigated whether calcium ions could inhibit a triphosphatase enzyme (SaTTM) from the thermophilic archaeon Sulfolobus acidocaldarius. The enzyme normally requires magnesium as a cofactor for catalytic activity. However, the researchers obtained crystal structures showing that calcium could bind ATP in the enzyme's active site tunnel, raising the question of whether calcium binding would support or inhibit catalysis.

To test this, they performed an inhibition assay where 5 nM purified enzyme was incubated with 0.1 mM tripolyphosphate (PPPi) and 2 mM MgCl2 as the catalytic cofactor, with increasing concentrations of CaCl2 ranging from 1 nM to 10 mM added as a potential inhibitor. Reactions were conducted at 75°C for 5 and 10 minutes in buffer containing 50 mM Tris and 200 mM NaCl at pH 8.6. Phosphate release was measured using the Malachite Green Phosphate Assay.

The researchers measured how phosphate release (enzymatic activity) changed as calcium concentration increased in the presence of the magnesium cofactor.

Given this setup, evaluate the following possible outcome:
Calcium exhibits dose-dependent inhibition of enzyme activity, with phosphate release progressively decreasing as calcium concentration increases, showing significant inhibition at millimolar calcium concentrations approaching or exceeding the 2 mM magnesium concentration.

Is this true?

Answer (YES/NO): YES